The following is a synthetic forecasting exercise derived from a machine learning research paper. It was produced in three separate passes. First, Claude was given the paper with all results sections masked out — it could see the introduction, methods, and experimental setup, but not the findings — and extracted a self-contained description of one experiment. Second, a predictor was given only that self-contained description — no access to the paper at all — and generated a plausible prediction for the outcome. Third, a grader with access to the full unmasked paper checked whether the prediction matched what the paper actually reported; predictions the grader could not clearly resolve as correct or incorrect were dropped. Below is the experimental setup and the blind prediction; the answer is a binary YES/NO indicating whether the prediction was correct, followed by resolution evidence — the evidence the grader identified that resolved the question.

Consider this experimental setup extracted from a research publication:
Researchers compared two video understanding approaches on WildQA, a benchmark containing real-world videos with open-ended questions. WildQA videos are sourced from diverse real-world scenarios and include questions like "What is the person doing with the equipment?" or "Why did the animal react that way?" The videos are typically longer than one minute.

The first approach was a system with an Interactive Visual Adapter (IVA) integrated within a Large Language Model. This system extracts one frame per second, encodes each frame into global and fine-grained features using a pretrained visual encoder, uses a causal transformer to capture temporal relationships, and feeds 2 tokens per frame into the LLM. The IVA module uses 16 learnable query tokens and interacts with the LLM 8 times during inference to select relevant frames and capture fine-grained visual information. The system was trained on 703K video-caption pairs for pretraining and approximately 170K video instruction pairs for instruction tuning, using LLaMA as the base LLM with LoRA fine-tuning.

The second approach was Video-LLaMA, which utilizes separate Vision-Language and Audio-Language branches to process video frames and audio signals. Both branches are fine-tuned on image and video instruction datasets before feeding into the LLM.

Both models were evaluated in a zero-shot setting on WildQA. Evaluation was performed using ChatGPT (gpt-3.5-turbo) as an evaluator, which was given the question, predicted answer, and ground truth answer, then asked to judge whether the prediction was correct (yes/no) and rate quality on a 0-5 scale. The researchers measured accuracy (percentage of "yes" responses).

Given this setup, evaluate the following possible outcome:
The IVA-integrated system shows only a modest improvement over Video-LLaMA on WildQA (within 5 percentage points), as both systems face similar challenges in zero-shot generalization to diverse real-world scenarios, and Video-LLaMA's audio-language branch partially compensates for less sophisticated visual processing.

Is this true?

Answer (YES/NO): NO